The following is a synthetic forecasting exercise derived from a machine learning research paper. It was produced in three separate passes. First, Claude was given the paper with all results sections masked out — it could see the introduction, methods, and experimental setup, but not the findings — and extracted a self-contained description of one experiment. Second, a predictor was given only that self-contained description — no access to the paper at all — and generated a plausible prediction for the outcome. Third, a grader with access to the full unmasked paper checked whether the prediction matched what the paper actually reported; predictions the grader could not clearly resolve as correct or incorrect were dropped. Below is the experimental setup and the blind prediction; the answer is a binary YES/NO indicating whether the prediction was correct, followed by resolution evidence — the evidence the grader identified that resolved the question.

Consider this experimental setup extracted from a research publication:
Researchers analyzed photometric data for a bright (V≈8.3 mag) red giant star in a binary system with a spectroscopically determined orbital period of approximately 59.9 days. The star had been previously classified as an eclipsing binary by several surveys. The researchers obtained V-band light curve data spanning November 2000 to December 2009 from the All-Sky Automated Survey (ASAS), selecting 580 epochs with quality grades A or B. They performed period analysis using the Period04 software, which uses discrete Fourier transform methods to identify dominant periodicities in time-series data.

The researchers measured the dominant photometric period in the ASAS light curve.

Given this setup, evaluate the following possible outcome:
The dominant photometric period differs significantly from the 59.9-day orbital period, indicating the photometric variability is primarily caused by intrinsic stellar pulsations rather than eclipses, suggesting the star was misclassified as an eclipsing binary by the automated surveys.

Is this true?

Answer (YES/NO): NO